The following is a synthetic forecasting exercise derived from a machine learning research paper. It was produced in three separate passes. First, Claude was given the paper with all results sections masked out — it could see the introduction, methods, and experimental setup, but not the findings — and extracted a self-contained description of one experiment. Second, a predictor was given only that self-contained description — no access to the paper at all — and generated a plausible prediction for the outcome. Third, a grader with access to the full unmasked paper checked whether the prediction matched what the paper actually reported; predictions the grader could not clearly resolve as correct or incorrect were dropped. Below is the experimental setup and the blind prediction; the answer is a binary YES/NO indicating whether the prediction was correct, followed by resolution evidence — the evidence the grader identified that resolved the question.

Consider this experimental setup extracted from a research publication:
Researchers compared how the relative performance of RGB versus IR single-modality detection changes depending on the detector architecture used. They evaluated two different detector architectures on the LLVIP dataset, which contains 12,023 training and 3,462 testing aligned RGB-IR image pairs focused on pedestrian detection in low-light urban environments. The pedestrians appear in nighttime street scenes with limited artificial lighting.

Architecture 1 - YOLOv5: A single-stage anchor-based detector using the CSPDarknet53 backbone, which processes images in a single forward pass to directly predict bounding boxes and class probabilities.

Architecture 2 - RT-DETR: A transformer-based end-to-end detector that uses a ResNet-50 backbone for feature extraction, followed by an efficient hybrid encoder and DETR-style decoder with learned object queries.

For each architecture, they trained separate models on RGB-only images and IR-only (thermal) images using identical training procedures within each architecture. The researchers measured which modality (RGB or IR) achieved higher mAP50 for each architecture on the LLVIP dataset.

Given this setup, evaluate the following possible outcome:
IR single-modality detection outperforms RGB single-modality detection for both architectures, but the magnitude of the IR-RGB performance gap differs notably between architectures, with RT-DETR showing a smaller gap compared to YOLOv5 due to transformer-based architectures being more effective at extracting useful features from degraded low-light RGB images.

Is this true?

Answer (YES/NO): NO